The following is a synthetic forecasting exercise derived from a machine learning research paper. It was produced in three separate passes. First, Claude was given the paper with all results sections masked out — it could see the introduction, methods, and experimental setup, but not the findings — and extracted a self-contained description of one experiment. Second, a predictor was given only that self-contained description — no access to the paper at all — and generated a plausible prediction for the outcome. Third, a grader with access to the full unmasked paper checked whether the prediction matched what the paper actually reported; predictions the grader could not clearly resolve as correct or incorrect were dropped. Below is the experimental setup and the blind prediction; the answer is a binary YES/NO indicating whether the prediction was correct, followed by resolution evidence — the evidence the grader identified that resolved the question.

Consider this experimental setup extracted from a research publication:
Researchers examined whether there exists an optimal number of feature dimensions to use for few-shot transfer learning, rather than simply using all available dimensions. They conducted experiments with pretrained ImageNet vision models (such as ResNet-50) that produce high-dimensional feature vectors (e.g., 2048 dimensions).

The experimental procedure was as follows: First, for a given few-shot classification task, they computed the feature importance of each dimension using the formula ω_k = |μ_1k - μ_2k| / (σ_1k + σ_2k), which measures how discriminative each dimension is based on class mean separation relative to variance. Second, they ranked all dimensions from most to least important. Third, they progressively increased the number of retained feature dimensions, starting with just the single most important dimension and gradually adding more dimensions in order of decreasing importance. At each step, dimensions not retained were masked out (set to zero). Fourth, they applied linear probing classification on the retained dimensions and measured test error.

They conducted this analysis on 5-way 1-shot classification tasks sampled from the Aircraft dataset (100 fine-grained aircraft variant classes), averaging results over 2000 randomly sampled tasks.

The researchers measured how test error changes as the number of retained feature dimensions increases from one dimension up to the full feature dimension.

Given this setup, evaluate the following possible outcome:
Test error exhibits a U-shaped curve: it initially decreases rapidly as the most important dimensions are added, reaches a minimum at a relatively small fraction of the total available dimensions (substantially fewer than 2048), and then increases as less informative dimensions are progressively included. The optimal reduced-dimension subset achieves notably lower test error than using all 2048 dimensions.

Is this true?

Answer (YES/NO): YES